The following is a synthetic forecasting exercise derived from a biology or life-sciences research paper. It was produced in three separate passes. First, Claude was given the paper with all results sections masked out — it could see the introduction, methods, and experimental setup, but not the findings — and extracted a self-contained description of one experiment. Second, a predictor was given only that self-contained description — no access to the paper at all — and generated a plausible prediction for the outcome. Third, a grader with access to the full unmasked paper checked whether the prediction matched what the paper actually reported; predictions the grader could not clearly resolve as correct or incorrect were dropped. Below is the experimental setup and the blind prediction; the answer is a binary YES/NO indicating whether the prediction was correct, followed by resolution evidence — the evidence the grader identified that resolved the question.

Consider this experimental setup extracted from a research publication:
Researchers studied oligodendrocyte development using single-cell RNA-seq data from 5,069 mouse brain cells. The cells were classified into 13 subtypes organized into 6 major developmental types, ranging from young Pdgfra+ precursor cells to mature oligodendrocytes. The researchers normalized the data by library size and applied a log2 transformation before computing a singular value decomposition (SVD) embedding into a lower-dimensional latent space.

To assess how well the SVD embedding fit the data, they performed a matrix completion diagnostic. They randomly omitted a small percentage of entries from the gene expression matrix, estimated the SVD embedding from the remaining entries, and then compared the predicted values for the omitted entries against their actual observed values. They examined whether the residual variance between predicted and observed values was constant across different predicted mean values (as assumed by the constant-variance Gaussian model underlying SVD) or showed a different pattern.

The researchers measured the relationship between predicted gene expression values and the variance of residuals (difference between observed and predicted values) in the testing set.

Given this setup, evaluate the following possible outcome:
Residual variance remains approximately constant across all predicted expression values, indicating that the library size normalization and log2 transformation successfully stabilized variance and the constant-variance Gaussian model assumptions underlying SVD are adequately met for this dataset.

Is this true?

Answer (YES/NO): NO